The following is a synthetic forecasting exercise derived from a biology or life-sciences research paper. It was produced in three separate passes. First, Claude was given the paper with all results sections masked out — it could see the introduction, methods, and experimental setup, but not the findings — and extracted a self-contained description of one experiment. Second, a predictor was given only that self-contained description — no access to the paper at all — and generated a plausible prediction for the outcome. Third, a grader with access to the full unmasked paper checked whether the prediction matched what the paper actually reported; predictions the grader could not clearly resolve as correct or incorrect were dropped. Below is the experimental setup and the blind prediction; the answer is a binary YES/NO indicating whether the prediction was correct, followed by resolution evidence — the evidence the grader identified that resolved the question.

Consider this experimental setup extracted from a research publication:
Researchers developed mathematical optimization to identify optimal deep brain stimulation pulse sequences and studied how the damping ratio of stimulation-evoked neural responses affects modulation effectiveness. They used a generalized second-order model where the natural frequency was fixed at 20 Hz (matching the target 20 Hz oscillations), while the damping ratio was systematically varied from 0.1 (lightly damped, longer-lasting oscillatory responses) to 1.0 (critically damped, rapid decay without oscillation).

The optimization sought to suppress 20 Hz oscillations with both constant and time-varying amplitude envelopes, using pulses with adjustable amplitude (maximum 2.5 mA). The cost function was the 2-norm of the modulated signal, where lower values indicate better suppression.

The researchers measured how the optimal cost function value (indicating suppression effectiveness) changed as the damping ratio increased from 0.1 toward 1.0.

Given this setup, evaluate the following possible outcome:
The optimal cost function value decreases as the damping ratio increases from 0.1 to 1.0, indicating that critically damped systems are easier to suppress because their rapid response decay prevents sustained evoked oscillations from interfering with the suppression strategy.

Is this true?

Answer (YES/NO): NO